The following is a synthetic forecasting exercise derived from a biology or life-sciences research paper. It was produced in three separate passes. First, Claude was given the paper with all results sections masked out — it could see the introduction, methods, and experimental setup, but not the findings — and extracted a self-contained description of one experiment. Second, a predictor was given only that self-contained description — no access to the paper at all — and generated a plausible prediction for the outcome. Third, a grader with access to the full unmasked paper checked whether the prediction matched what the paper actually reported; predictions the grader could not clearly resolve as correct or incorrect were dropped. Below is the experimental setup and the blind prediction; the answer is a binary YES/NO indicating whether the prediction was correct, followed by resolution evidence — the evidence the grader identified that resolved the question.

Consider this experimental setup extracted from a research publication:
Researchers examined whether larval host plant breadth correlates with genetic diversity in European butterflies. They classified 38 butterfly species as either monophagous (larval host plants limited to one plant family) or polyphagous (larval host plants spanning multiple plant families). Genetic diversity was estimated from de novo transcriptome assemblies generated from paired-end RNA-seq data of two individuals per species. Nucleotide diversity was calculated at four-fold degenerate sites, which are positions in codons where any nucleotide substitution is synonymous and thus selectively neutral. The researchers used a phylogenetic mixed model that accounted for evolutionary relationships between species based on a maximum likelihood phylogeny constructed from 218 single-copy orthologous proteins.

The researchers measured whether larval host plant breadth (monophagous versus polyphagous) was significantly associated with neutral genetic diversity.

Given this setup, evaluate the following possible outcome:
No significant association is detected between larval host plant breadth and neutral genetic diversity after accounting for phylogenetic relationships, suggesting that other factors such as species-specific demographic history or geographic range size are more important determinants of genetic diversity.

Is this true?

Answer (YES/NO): NO